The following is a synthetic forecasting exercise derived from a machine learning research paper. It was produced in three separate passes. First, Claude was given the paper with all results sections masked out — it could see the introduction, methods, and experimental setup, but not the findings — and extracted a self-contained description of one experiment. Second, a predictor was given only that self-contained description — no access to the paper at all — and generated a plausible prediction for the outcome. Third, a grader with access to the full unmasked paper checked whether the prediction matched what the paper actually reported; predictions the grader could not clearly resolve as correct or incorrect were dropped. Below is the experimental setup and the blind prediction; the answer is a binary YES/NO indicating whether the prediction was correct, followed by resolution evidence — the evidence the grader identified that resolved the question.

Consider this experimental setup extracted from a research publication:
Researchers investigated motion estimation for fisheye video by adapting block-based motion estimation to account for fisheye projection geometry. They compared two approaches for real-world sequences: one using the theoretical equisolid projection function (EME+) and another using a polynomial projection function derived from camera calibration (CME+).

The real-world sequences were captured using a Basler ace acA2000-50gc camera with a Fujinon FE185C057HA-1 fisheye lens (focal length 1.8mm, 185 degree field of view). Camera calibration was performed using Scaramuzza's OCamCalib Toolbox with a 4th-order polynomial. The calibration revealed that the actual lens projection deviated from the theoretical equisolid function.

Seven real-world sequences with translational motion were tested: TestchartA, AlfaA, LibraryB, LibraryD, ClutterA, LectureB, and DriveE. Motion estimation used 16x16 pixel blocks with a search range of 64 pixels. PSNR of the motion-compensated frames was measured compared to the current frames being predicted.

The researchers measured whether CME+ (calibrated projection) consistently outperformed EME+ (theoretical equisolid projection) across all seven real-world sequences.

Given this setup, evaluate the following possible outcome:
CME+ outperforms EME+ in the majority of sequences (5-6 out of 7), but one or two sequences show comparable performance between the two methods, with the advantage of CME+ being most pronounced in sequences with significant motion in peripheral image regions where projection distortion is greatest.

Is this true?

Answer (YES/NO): NO